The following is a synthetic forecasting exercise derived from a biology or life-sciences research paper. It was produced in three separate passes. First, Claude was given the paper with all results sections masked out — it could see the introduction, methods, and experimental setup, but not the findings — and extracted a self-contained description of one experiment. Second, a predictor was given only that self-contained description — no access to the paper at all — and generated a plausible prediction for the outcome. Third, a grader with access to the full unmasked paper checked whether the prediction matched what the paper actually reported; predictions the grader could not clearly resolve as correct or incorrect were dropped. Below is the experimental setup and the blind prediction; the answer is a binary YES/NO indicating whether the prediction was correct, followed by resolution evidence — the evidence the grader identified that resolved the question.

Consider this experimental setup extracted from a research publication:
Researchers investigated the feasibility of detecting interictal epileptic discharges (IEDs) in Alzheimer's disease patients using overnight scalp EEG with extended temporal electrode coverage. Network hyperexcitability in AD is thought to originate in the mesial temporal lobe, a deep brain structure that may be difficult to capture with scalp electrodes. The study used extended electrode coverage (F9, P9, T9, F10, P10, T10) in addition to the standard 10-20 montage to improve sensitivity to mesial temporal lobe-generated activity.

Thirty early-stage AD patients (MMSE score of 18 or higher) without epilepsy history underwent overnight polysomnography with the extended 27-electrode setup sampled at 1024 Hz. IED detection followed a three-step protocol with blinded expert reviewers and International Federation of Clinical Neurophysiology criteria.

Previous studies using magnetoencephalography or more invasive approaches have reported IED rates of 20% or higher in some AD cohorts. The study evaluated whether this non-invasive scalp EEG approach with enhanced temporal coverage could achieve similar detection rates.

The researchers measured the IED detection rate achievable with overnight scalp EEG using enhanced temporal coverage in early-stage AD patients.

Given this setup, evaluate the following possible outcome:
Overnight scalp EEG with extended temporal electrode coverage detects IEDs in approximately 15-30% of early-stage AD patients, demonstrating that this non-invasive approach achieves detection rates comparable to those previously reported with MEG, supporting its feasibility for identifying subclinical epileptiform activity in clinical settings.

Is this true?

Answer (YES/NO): NO